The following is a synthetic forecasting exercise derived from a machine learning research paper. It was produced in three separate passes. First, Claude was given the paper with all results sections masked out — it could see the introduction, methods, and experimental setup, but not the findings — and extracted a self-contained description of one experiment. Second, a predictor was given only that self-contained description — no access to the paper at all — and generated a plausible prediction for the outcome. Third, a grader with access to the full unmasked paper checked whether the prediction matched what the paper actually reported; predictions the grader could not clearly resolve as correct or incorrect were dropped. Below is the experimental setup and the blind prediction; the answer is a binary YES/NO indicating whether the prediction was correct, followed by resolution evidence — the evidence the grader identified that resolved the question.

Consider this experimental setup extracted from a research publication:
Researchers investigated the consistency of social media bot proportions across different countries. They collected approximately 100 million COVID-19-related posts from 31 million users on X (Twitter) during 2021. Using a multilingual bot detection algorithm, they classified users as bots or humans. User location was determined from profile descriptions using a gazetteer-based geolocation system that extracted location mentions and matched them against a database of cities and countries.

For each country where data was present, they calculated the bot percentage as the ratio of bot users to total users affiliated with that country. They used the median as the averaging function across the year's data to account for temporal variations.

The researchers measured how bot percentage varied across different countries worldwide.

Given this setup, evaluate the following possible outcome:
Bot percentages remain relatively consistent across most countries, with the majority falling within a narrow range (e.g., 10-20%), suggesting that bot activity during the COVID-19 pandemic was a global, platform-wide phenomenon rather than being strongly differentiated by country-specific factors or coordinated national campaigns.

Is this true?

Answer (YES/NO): YES